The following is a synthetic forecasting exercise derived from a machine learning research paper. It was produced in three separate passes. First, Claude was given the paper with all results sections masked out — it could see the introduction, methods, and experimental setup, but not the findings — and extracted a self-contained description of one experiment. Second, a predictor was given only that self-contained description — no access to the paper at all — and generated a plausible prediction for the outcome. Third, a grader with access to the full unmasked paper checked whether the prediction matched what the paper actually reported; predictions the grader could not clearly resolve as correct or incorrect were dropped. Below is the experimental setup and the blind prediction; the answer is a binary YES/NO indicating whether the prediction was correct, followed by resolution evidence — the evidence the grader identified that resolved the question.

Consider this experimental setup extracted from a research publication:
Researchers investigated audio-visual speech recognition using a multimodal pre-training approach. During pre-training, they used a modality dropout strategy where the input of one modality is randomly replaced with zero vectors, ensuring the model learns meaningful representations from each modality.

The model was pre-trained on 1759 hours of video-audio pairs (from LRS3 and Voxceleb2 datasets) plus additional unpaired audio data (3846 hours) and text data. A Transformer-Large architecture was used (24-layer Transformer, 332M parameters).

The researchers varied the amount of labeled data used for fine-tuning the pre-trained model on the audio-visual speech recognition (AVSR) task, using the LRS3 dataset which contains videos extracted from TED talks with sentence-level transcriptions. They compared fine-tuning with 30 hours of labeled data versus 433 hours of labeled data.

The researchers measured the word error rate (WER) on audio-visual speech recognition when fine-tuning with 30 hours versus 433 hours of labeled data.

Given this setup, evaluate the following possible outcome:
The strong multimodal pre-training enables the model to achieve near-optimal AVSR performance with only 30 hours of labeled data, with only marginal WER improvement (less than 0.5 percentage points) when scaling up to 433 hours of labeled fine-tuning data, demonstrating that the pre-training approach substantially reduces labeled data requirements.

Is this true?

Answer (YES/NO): NO